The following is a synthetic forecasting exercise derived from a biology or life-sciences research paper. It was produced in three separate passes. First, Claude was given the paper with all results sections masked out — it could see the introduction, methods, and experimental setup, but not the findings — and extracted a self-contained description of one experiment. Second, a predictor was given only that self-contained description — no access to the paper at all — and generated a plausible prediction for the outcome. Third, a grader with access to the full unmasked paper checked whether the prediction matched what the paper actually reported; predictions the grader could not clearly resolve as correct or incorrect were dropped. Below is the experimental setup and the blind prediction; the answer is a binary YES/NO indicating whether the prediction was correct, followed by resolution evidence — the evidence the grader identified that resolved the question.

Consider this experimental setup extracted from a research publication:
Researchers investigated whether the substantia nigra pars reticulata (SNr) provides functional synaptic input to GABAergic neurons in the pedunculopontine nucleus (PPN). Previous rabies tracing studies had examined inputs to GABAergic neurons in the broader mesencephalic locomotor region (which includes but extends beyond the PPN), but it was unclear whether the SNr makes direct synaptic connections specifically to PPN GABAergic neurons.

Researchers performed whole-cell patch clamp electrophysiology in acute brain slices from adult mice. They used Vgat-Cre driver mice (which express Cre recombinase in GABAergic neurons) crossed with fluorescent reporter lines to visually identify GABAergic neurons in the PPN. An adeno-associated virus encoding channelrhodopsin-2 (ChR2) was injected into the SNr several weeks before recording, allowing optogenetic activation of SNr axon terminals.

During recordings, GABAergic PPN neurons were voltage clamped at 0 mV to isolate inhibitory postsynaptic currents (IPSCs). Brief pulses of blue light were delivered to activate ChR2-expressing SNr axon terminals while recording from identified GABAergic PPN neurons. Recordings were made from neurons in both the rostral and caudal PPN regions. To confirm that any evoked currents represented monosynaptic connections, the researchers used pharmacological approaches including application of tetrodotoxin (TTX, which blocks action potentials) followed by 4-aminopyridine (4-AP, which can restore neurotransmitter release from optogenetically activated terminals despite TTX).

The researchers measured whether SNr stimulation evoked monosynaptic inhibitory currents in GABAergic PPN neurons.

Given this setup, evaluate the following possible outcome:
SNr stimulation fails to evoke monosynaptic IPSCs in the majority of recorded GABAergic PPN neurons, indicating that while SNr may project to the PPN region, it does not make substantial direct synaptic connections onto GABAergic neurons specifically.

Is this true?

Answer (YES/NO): NO